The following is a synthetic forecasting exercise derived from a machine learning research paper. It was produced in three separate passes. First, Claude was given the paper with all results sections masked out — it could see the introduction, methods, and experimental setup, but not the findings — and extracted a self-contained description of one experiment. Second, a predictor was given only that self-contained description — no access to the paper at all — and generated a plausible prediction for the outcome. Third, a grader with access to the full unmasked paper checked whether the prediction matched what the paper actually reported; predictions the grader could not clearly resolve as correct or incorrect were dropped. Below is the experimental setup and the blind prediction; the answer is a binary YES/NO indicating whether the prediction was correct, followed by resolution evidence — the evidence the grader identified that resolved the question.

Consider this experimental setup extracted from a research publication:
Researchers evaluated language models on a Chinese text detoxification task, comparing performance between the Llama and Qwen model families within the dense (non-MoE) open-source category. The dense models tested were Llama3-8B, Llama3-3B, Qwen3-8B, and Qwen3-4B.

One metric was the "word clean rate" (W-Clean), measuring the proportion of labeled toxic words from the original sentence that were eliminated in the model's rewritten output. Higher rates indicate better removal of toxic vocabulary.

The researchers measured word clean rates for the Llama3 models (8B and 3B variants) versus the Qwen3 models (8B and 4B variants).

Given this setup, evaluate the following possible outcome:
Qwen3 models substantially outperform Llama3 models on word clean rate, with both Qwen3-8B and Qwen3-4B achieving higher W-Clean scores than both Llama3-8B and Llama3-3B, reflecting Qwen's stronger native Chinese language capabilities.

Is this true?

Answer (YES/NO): NO